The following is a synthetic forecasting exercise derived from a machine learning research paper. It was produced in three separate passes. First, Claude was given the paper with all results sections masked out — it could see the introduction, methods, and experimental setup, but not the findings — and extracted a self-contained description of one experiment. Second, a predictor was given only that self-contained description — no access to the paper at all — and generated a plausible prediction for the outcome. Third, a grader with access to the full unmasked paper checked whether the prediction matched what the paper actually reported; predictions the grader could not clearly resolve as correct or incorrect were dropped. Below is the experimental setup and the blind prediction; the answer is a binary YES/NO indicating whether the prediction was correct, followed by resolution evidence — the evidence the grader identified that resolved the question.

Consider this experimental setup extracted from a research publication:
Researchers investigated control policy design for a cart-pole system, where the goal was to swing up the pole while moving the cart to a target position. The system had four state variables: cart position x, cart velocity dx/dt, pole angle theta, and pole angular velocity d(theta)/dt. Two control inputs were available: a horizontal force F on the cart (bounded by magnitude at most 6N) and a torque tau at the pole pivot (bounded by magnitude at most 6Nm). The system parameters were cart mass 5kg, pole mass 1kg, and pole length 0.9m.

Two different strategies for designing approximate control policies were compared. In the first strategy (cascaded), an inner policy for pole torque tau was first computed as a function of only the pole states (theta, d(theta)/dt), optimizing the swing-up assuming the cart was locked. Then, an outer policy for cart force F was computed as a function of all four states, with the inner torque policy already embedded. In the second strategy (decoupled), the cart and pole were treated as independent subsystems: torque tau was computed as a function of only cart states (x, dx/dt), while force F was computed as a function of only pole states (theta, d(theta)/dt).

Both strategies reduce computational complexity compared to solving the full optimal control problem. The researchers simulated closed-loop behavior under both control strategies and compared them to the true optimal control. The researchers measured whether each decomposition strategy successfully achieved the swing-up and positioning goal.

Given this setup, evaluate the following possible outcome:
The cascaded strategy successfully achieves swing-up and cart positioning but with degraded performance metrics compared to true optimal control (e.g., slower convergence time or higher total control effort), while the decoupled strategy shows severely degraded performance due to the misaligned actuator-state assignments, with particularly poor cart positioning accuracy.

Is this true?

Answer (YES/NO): NO